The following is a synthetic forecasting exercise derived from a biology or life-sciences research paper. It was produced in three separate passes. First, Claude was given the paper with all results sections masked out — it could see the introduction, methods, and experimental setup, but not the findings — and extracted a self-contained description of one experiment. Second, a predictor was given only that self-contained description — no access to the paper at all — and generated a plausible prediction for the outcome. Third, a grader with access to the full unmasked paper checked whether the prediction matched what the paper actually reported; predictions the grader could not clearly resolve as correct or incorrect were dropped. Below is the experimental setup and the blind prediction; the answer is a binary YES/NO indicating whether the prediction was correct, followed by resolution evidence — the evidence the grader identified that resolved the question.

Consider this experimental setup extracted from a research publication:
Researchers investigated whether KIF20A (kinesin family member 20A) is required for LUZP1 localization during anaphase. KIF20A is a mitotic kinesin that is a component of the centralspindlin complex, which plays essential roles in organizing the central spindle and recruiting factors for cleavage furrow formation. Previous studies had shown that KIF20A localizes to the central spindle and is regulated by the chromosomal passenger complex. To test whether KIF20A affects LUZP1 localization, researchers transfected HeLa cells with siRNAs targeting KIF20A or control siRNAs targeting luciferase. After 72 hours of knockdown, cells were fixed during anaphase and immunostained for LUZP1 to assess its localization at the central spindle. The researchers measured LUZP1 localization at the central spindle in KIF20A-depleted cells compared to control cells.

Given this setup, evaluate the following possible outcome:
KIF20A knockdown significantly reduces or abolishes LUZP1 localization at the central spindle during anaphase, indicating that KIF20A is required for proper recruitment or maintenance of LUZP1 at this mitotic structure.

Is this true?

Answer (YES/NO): YES